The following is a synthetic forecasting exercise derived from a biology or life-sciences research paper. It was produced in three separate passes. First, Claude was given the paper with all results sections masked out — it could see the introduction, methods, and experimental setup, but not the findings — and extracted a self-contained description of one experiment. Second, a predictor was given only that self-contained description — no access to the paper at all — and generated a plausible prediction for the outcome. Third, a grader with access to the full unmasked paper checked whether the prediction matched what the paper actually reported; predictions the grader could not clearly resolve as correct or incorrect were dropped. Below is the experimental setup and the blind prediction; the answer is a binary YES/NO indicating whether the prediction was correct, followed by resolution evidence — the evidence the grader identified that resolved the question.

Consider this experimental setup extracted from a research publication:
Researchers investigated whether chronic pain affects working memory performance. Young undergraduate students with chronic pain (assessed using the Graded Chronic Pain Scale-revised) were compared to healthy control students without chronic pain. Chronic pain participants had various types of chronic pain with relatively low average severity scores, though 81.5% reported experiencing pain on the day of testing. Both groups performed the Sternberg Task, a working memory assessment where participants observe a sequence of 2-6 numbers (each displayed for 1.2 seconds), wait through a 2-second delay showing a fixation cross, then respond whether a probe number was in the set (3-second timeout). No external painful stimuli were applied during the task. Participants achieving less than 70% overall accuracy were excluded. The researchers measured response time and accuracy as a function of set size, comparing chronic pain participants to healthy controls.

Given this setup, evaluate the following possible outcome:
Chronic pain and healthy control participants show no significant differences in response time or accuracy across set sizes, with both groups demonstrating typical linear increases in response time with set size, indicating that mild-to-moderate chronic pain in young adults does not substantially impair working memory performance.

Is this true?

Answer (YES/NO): YES